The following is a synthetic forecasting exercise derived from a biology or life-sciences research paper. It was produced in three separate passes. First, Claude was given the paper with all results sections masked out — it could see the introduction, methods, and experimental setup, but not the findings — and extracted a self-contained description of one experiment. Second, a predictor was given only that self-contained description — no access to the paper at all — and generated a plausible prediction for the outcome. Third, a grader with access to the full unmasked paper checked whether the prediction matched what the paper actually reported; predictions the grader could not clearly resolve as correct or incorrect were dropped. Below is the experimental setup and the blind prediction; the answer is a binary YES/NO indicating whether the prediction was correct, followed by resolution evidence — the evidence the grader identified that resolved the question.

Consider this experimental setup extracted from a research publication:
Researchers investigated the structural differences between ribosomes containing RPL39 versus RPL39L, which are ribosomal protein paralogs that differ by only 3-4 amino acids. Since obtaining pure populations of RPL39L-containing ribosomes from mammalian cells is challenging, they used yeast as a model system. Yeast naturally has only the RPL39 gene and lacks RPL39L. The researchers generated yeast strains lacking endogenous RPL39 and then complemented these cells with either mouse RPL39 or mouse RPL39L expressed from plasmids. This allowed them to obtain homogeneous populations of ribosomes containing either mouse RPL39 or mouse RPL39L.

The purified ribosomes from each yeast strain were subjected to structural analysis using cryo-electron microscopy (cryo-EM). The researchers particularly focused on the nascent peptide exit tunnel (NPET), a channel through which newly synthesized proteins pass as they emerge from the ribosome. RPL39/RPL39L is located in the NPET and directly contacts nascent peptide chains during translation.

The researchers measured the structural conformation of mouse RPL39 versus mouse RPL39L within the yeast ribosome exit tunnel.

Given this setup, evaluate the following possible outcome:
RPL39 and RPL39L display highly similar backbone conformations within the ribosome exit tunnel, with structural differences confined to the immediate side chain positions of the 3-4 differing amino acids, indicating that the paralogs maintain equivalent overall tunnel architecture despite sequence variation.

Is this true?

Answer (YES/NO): NO